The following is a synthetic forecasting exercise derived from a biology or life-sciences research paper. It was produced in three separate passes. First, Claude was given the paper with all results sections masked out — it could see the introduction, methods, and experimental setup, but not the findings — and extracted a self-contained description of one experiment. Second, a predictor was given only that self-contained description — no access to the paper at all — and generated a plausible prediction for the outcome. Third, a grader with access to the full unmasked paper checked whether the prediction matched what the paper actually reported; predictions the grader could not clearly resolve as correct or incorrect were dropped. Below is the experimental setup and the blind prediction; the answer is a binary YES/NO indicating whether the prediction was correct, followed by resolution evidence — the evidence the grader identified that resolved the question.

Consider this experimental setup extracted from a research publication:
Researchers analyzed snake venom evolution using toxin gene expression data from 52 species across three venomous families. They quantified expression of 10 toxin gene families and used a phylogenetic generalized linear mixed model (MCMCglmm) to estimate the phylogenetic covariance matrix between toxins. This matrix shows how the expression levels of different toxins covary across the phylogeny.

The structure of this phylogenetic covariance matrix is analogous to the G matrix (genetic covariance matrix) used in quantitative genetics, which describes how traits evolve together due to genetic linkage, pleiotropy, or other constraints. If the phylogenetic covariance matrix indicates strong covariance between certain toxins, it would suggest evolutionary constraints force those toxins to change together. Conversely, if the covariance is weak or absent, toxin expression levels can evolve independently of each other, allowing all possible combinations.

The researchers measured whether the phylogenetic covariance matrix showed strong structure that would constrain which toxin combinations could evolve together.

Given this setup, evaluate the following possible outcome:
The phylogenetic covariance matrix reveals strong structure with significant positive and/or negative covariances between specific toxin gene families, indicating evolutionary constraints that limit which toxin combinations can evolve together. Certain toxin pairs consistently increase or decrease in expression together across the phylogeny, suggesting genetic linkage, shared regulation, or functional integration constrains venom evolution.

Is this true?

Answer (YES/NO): NO